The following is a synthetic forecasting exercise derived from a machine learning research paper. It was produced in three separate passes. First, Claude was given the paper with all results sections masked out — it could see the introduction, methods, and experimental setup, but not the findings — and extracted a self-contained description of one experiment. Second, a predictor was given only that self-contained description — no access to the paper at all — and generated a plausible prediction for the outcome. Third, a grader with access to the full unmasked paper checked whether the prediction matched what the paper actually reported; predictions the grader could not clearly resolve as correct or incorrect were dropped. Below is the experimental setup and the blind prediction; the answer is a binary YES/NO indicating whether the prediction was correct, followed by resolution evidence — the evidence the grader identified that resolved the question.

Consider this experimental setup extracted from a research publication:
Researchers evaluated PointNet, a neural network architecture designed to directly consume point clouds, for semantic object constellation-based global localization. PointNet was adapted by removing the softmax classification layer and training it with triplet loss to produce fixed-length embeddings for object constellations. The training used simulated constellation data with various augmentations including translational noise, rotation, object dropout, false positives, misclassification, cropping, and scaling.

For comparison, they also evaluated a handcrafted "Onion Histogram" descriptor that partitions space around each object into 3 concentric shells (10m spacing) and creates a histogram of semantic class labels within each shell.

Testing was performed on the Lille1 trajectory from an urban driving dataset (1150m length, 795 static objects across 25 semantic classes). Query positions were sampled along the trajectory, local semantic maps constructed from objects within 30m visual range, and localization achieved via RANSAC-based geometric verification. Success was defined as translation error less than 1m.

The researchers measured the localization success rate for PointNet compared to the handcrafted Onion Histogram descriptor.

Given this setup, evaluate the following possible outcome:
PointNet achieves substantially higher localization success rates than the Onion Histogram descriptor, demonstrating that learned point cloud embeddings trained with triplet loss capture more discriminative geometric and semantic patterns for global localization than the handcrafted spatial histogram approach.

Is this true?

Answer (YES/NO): NO